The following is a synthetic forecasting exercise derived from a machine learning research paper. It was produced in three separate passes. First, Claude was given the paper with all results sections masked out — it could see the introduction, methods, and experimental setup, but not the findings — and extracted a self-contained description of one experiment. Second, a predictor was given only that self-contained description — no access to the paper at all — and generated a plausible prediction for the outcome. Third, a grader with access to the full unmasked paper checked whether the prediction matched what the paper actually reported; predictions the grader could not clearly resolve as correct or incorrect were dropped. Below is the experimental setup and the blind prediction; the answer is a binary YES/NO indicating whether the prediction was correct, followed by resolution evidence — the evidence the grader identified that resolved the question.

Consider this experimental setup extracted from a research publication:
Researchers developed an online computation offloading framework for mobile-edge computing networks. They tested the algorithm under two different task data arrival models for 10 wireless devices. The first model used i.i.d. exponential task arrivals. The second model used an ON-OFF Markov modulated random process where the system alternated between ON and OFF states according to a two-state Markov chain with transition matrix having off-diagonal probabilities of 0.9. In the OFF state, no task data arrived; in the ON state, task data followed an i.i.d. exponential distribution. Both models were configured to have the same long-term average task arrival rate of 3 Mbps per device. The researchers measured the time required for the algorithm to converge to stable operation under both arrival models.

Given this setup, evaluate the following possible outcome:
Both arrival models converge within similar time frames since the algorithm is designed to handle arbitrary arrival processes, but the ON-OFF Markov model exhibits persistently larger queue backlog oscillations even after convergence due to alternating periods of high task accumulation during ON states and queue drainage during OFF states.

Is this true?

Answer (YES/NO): NO